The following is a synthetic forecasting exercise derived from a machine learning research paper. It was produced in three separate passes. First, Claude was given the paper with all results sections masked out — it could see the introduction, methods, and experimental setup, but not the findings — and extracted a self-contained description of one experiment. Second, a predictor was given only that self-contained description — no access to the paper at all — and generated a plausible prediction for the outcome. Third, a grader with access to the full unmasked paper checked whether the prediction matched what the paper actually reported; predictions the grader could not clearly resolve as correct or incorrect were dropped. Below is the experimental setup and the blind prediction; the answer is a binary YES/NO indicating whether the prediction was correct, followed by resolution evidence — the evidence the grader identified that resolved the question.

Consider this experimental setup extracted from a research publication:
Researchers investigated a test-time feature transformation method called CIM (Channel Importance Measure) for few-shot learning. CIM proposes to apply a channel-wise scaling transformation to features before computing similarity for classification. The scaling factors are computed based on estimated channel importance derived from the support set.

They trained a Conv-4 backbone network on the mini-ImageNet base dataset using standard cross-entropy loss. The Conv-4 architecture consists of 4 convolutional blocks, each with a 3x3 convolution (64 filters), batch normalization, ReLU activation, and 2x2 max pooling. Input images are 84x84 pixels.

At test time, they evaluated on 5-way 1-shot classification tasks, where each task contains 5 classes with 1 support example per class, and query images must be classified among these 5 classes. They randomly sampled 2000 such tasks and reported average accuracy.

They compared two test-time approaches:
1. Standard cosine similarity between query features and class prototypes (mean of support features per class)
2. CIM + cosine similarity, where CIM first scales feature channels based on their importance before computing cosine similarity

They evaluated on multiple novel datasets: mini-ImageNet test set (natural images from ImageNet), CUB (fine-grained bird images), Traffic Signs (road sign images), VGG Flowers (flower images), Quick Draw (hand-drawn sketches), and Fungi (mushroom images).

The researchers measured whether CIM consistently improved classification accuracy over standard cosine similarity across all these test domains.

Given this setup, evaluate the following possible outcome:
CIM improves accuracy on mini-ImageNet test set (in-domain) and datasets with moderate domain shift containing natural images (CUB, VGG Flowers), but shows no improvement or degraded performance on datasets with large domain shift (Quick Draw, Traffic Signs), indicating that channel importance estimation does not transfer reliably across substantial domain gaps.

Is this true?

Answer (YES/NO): NO